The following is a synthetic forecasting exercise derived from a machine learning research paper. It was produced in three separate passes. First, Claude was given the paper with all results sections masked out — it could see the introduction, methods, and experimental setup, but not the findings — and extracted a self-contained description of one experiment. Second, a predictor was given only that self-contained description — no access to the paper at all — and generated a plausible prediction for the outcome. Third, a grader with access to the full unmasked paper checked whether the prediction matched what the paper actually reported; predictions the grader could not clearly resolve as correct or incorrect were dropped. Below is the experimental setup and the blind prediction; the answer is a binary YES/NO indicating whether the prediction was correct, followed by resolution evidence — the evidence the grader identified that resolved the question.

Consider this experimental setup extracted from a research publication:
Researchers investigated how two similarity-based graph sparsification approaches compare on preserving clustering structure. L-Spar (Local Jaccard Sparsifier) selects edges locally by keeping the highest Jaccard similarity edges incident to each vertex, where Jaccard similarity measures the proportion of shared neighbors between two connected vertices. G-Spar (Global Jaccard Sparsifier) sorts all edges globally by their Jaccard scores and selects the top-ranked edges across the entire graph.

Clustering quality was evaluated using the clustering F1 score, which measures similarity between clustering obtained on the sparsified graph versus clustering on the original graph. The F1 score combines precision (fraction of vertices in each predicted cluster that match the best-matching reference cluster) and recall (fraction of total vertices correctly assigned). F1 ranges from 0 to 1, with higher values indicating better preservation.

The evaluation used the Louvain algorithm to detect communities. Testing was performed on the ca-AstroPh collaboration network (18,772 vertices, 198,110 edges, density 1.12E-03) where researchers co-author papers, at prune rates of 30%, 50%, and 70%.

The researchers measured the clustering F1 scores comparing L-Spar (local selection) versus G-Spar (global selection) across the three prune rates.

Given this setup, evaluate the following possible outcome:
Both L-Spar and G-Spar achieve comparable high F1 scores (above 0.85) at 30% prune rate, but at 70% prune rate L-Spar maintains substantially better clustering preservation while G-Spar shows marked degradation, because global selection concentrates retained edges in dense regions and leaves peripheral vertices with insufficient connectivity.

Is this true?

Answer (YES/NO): NO